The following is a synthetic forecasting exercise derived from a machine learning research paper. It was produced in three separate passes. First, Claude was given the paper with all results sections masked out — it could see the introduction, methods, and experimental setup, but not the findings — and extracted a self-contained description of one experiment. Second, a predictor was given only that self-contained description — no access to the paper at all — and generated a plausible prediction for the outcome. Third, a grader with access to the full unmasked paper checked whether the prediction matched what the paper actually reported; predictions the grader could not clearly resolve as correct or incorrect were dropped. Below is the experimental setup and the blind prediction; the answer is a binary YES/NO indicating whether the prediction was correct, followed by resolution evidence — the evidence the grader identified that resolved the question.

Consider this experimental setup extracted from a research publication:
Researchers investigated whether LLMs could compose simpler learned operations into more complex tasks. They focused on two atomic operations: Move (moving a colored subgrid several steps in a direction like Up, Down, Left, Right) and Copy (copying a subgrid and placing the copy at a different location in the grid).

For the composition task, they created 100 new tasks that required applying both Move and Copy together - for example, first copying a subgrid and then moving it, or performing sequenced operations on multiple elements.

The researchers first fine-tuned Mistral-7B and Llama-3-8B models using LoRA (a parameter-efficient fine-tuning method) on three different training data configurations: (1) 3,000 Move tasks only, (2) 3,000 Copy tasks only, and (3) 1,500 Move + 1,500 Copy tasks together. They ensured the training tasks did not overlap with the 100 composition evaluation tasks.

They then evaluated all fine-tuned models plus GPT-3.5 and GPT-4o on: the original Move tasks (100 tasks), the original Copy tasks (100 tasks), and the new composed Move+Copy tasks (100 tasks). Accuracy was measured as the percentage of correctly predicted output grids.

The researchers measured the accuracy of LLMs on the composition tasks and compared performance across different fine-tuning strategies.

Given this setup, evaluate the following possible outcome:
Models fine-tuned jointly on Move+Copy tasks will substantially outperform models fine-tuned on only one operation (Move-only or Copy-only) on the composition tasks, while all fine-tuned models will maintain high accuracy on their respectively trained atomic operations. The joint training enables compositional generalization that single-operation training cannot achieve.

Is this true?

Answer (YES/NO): NO